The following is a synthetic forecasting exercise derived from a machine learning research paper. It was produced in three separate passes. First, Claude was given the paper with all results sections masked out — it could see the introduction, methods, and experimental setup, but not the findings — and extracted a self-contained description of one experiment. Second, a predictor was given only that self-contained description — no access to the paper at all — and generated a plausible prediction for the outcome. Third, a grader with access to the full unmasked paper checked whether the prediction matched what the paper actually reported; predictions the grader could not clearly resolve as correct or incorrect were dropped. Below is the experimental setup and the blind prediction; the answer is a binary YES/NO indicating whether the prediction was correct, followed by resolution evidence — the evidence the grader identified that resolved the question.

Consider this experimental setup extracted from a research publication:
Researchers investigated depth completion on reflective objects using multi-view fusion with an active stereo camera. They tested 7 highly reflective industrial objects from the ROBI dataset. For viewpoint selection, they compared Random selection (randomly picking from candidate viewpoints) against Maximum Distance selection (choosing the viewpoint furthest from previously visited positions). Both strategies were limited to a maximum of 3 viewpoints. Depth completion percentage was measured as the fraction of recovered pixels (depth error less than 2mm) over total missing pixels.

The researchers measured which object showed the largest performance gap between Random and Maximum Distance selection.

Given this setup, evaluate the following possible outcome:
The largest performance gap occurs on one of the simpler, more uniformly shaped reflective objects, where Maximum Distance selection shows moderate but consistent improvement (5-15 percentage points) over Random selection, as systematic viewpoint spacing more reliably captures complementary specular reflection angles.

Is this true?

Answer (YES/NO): NO